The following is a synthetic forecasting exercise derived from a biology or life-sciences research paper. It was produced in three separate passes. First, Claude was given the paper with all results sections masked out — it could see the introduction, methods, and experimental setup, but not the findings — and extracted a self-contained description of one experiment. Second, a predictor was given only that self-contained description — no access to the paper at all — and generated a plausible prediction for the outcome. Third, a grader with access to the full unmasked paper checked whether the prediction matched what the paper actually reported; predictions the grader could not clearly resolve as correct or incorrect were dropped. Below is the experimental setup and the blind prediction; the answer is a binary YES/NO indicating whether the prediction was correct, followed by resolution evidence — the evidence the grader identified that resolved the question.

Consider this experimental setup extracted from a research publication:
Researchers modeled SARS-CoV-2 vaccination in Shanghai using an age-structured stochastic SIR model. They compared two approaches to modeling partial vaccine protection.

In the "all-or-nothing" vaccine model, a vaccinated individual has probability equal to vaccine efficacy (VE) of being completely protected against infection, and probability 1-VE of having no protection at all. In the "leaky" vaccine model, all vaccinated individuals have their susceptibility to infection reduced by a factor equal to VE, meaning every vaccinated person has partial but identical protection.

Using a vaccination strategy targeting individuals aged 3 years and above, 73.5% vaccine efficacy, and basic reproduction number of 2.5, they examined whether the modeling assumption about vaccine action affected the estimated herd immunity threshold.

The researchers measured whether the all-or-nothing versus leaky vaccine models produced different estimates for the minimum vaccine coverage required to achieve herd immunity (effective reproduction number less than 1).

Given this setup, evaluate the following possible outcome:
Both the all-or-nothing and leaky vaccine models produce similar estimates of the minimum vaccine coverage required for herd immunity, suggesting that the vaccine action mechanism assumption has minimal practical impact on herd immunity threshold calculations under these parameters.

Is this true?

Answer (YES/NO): YES